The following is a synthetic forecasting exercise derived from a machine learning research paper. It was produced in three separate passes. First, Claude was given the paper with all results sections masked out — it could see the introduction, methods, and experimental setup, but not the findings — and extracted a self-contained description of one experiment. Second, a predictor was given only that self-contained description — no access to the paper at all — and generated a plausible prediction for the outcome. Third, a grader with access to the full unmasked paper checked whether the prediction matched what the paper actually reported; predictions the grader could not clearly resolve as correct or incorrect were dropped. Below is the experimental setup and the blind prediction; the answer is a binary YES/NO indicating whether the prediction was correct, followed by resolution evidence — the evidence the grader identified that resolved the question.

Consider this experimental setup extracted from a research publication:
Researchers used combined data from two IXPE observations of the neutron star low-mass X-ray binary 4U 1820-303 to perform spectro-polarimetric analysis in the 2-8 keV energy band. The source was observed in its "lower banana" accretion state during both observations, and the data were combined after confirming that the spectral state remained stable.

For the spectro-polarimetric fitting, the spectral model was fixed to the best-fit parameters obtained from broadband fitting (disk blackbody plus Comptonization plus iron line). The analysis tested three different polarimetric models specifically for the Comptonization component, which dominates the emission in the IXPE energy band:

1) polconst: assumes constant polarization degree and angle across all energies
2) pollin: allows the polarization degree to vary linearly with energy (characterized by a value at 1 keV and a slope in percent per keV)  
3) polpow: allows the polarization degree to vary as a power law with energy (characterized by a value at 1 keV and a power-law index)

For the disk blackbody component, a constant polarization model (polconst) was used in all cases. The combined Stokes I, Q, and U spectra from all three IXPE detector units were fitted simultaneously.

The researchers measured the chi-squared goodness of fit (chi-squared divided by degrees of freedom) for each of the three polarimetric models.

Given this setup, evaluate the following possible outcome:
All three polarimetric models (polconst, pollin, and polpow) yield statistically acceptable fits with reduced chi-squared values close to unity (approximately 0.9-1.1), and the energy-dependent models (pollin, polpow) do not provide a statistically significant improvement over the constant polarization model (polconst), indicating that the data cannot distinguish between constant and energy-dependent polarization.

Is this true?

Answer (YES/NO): NO